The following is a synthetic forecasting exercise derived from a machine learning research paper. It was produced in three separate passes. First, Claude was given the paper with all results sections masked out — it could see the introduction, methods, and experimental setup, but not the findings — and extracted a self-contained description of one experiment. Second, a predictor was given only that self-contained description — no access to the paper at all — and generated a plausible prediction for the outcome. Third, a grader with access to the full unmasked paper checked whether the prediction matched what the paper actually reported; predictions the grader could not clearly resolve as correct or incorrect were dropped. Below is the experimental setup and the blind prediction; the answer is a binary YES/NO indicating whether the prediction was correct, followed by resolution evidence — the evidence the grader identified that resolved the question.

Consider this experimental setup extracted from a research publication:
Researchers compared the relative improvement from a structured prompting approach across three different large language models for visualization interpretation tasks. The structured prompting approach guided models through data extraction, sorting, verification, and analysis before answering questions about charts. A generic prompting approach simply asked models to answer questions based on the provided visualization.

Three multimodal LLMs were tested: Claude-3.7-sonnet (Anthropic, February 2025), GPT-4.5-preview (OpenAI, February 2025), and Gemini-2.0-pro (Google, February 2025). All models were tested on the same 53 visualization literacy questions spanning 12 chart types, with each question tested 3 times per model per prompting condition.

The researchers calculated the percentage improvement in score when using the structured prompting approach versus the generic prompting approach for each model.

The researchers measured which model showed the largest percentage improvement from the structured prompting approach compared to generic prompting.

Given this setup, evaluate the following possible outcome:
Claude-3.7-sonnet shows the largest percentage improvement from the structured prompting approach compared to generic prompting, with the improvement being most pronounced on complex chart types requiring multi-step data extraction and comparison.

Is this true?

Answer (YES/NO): NO